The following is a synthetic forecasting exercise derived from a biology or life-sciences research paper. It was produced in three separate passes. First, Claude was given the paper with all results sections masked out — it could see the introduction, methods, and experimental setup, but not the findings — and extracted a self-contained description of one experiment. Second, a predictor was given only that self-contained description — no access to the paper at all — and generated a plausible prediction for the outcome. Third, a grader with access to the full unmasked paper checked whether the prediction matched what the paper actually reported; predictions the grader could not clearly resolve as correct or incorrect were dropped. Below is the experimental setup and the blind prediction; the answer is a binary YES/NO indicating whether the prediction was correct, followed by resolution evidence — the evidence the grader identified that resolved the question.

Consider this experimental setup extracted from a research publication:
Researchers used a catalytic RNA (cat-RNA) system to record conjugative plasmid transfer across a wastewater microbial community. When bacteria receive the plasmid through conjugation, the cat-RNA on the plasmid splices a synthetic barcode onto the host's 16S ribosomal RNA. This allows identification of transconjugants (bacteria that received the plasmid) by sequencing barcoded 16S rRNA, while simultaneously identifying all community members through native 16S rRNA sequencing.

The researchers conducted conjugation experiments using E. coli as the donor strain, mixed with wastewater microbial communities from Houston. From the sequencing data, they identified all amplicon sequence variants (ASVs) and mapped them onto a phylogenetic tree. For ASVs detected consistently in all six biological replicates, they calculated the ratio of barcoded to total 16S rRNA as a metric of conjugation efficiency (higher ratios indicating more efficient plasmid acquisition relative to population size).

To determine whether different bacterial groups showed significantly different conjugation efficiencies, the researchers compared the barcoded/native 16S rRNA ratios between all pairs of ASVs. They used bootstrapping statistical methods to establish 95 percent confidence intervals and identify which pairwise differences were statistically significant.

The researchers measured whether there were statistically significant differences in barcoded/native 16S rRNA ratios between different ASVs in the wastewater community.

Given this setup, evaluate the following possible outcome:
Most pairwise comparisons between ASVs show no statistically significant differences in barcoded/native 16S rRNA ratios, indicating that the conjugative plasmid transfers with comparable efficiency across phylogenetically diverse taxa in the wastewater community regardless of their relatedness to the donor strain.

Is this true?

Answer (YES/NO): NO